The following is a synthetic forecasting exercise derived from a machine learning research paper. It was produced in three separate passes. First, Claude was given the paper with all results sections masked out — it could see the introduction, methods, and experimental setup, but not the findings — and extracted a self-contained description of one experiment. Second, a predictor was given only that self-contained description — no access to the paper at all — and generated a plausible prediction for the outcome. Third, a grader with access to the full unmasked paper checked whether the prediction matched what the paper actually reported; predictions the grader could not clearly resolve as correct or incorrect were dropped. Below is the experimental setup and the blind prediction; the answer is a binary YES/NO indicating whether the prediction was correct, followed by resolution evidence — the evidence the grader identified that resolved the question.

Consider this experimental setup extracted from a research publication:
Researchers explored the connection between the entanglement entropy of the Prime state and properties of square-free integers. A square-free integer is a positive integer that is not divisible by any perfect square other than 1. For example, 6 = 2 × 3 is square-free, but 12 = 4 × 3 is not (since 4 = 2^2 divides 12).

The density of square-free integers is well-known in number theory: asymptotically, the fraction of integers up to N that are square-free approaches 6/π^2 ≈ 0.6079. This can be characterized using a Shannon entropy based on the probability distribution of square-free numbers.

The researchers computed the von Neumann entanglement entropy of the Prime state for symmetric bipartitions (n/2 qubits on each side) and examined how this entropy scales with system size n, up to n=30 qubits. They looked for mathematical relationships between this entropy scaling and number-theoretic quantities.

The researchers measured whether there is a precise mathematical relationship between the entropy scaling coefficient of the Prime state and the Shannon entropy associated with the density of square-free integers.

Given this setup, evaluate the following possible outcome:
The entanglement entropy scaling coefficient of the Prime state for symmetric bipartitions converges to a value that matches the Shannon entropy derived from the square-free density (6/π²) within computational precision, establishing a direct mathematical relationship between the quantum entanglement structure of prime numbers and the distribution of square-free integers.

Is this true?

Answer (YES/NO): NO